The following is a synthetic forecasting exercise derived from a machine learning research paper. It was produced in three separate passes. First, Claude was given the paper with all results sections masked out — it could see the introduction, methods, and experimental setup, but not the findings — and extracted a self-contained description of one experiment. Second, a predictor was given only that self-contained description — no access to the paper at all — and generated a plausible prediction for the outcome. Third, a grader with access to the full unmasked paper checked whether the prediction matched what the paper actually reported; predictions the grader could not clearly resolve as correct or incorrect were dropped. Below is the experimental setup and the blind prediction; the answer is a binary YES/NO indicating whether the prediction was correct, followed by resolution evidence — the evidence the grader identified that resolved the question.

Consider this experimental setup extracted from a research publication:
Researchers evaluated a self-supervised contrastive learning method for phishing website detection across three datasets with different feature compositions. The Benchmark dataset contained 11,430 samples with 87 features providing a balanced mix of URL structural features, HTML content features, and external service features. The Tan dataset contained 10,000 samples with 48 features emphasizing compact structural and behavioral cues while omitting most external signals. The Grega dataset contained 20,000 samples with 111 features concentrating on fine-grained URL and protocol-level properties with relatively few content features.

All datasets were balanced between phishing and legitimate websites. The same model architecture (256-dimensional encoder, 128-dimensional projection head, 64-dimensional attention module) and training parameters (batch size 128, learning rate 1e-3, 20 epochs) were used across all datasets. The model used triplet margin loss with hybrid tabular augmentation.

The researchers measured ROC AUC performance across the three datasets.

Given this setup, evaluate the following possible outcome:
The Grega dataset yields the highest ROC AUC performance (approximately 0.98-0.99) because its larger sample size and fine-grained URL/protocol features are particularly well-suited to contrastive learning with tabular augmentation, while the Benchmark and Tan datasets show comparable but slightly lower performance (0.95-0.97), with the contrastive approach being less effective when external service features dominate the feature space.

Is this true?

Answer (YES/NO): NO